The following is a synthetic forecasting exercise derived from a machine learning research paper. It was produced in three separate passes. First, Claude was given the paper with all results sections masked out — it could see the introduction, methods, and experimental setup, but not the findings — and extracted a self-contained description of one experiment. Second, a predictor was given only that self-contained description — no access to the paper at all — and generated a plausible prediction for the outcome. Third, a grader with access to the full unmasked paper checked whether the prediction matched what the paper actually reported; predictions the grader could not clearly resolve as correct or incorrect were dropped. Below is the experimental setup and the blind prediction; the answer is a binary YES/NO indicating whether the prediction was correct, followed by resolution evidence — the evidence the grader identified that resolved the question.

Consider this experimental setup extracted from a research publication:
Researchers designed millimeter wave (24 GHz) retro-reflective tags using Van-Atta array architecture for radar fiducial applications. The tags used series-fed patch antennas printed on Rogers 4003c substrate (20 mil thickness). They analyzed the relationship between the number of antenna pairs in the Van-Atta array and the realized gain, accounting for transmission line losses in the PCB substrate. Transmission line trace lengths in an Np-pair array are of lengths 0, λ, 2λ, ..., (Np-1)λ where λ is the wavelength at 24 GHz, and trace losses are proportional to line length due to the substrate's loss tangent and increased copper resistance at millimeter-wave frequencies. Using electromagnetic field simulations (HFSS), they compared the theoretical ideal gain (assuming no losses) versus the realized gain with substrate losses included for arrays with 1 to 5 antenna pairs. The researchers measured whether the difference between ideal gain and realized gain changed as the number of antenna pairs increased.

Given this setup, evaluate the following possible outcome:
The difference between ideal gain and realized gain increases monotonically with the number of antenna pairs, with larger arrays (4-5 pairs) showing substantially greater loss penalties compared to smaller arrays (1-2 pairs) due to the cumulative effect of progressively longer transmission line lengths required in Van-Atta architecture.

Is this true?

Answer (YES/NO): YES